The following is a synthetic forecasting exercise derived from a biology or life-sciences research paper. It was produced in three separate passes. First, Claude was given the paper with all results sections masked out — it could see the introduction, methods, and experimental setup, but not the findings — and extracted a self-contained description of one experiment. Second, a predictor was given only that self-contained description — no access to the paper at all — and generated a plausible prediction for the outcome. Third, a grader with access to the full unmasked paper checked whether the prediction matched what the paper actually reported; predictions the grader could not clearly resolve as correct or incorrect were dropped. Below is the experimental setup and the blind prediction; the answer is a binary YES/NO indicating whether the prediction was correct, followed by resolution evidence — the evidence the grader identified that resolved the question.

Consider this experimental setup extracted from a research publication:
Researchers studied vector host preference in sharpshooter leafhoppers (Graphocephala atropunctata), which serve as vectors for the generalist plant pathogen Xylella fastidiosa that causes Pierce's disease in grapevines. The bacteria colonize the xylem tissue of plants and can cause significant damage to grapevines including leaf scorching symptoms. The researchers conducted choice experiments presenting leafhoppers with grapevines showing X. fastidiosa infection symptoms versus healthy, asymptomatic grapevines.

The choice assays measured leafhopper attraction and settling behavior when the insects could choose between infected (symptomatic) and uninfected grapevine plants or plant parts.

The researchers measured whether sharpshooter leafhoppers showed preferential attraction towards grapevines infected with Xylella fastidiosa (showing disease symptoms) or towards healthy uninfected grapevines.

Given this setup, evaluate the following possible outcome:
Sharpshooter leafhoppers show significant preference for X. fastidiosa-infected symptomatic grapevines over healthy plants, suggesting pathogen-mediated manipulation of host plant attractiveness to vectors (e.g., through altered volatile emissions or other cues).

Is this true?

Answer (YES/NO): NO